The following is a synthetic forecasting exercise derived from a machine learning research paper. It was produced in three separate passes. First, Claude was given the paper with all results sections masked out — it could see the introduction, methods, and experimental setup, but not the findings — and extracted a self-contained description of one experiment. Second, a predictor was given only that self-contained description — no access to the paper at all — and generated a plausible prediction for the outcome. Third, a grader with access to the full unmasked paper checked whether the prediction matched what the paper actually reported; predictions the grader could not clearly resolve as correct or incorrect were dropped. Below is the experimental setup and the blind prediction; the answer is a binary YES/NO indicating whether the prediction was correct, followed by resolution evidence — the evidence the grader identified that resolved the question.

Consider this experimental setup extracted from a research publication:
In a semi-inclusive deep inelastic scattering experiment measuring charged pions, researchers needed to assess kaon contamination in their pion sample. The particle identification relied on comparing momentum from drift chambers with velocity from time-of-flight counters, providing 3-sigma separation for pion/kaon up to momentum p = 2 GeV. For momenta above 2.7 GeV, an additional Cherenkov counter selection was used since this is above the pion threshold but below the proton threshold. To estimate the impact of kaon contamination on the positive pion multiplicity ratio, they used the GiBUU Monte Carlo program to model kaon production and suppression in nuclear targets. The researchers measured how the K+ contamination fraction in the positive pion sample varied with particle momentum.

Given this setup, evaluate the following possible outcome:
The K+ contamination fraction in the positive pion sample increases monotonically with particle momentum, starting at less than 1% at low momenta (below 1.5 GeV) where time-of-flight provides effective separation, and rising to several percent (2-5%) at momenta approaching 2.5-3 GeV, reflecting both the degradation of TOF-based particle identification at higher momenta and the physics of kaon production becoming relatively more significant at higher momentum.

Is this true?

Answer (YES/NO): NO